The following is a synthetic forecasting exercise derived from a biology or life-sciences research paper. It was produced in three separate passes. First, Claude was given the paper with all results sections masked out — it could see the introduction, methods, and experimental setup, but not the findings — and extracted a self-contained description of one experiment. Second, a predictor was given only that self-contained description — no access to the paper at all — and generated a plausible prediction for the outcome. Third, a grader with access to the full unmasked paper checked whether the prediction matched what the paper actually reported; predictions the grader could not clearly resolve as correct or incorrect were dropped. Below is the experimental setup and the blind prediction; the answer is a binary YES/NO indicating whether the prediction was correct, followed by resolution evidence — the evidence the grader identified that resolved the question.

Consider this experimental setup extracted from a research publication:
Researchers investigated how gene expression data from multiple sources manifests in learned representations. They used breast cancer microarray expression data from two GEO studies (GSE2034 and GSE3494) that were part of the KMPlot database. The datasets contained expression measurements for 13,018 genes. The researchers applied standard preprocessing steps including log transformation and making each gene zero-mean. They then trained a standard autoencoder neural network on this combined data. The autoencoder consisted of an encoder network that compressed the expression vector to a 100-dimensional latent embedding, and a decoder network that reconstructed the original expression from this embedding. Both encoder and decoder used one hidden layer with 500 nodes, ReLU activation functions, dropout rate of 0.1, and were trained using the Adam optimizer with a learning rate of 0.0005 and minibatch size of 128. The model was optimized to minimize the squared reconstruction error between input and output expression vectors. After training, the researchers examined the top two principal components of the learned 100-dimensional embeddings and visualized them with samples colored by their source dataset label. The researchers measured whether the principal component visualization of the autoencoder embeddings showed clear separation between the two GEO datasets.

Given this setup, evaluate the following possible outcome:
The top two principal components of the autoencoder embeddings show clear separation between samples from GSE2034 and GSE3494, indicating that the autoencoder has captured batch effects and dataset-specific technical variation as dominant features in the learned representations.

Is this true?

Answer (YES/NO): YES